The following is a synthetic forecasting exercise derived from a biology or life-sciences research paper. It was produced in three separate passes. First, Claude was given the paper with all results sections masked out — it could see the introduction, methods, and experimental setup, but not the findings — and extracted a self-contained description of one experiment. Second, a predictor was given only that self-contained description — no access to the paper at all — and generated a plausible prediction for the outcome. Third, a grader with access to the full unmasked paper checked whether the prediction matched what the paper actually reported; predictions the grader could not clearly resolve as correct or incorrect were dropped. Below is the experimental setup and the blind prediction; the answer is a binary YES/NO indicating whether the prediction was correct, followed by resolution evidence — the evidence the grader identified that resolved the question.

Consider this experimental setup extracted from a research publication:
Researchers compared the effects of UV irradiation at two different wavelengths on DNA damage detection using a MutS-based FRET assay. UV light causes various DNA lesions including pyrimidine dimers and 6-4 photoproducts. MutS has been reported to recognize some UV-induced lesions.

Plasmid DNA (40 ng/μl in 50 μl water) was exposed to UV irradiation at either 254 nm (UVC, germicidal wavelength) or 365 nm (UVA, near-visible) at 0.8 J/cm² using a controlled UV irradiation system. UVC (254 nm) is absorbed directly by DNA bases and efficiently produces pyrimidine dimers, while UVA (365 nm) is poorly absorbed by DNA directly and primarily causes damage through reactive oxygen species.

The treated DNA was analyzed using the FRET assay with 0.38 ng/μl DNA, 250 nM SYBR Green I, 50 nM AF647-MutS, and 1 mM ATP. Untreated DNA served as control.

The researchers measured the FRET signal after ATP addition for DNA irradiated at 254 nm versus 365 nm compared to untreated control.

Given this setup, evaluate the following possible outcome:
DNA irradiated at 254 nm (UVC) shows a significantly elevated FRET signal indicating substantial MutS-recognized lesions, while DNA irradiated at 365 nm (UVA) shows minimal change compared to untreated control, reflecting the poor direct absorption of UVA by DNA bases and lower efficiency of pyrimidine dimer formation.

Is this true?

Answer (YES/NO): YES